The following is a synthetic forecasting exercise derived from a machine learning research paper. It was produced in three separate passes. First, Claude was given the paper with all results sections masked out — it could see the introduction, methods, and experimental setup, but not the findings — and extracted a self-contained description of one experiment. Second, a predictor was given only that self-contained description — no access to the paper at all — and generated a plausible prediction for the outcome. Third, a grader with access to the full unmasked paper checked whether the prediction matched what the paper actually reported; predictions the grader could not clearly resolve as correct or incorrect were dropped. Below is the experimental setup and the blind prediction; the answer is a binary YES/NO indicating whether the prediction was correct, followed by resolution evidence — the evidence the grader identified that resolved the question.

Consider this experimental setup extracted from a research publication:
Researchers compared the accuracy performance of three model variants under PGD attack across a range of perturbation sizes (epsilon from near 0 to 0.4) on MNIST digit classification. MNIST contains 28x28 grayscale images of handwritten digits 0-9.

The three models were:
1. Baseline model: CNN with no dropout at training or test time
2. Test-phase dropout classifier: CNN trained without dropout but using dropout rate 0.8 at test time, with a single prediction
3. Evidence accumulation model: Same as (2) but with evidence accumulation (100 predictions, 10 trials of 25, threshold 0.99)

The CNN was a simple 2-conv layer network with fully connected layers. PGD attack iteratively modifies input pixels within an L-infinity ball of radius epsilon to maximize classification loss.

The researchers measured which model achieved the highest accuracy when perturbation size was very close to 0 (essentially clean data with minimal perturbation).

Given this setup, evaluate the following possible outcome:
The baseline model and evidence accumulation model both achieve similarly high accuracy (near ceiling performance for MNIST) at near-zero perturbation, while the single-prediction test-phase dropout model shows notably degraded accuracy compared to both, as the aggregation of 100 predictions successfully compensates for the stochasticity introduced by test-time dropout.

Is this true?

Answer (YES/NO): NO